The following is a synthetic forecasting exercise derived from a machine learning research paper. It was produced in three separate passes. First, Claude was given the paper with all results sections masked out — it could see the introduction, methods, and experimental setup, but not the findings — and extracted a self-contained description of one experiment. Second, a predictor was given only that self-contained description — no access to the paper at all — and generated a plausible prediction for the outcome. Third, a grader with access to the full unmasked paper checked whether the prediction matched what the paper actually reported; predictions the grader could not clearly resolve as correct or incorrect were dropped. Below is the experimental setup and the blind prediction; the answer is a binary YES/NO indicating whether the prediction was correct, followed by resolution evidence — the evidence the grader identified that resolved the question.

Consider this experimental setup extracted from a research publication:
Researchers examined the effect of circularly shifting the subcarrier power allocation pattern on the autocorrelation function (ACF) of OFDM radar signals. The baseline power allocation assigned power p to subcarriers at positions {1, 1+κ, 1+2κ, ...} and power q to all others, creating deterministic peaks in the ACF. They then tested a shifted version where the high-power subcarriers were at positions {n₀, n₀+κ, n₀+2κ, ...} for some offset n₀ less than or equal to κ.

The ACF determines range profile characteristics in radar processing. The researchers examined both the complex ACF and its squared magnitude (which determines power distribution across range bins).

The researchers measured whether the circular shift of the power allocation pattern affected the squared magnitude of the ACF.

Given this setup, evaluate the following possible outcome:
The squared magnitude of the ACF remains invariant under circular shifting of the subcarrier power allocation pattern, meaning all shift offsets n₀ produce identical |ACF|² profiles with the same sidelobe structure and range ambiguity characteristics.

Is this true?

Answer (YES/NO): YES